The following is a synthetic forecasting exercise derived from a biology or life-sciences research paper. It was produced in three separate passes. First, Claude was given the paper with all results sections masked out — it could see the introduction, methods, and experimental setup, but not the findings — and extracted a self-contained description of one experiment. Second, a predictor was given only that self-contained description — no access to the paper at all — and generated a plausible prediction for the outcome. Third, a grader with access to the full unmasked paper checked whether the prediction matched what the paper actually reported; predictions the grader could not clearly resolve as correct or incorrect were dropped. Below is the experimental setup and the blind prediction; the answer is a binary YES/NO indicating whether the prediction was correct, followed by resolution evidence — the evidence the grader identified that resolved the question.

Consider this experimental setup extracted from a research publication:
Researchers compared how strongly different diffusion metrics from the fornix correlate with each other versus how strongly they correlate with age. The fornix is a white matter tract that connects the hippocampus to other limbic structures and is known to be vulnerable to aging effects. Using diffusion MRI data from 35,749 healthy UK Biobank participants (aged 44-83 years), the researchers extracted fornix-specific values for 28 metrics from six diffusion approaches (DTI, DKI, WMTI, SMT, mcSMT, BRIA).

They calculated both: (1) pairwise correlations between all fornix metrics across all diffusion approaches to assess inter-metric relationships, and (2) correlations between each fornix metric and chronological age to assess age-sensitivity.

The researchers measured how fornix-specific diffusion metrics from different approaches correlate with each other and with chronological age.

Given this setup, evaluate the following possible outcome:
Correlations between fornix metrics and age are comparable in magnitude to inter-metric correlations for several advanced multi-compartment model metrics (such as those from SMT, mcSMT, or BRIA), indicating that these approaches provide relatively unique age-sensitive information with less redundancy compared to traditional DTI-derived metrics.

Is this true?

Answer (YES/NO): NO